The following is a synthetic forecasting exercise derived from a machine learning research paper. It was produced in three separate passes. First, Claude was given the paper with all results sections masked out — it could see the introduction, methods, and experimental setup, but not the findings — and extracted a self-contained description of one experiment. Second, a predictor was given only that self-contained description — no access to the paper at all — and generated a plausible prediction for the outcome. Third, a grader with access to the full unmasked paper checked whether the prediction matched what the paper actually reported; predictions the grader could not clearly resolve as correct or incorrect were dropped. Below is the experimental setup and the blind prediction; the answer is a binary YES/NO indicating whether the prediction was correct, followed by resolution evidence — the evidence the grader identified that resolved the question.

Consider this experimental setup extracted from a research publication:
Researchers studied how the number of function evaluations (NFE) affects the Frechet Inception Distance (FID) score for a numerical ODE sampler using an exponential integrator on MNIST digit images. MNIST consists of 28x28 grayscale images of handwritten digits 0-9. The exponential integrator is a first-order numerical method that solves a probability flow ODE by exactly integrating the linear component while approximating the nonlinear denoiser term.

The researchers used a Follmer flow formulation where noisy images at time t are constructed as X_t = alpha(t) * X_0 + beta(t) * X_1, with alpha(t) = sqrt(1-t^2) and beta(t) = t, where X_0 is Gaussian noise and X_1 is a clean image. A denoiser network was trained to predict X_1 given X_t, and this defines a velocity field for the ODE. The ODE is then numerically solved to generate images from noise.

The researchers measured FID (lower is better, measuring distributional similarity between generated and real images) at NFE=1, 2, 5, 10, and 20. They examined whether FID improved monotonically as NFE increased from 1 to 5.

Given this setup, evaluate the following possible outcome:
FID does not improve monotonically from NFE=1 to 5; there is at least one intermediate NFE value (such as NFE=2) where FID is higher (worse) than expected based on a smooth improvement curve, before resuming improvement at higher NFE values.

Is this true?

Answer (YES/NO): YES